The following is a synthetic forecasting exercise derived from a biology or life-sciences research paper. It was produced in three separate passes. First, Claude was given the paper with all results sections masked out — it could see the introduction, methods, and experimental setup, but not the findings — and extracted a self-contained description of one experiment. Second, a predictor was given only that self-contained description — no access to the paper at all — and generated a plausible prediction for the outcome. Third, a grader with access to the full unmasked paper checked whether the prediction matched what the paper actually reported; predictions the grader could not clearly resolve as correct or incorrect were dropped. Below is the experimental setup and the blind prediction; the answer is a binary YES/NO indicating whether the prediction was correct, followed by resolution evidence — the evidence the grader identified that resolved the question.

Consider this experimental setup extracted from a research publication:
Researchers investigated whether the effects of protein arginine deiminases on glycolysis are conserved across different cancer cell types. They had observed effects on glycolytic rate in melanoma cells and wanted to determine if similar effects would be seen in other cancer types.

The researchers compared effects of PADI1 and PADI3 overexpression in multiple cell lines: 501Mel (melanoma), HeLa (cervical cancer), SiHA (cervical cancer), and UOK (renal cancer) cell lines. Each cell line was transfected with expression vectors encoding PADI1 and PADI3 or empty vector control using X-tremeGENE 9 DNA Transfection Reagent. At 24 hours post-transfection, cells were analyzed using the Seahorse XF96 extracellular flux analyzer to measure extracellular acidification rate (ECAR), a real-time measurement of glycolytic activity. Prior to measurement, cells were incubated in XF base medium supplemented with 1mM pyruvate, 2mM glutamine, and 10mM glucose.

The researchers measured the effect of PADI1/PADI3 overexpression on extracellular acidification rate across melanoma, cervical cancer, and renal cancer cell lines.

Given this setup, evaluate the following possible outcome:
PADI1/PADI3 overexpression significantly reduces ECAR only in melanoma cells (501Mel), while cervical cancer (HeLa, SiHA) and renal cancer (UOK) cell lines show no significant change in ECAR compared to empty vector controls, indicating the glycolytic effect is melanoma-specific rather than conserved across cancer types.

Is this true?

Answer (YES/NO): NO